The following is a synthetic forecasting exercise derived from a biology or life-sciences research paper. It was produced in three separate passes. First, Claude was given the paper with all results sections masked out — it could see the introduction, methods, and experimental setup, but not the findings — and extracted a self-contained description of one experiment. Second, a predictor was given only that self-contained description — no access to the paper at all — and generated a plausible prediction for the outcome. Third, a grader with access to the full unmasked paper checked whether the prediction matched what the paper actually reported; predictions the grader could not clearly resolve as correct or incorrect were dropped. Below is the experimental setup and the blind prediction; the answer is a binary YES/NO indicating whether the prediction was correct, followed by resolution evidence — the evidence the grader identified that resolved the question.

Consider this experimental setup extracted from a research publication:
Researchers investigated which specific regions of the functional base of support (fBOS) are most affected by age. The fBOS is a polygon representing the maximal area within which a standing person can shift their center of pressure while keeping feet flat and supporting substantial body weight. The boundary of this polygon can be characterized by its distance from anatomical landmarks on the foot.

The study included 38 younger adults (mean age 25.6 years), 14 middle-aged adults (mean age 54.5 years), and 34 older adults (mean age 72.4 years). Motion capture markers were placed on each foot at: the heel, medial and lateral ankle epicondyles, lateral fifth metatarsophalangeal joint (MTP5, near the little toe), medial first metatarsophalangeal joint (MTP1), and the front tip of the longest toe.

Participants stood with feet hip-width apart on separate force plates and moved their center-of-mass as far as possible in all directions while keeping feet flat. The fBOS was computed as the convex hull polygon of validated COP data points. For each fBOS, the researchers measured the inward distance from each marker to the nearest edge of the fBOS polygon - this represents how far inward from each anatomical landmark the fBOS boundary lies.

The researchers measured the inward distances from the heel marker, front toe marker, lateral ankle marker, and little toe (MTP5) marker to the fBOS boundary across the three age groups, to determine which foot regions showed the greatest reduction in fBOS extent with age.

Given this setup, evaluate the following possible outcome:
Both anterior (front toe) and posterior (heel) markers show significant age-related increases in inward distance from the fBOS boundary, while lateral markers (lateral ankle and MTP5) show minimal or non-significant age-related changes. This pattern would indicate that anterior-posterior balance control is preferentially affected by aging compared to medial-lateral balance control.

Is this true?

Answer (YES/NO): YES